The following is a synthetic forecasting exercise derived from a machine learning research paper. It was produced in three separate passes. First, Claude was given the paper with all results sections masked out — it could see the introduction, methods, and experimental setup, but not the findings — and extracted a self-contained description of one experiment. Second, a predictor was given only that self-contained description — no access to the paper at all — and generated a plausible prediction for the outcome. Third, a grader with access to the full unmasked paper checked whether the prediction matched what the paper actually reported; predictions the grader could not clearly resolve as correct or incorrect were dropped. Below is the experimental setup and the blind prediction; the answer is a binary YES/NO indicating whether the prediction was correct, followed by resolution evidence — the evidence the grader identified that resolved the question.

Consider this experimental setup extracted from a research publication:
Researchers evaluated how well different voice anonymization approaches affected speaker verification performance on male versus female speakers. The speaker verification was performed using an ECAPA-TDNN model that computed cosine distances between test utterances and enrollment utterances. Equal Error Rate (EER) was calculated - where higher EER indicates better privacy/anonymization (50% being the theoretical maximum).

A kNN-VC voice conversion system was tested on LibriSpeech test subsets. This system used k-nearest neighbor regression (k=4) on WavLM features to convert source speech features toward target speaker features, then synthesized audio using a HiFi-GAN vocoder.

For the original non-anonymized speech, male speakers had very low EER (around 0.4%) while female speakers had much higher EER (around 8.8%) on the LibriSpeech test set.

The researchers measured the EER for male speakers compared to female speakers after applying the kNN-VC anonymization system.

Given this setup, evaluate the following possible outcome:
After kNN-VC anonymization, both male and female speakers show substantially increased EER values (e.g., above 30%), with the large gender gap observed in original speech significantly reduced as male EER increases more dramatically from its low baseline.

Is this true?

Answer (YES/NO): NO